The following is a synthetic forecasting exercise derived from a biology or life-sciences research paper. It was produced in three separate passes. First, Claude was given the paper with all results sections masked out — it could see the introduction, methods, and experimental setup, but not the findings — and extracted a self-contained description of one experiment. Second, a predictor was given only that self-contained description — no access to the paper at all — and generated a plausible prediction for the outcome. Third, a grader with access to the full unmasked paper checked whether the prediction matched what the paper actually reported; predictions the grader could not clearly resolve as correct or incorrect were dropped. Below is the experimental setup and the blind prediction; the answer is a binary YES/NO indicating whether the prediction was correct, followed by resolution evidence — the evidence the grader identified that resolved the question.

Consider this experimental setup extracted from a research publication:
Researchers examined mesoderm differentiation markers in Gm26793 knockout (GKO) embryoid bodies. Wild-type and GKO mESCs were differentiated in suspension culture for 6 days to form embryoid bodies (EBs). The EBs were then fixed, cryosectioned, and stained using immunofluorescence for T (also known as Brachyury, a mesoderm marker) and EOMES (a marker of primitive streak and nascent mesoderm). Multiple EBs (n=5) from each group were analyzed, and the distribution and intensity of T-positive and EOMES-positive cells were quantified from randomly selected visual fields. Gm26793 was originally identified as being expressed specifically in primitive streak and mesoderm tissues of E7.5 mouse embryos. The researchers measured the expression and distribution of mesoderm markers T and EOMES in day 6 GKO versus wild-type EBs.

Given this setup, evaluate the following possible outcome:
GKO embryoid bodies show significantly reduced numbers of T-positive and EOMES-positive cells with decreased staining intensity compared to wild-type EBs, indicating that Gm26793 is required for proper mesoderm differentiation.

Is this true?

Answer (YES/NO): YES